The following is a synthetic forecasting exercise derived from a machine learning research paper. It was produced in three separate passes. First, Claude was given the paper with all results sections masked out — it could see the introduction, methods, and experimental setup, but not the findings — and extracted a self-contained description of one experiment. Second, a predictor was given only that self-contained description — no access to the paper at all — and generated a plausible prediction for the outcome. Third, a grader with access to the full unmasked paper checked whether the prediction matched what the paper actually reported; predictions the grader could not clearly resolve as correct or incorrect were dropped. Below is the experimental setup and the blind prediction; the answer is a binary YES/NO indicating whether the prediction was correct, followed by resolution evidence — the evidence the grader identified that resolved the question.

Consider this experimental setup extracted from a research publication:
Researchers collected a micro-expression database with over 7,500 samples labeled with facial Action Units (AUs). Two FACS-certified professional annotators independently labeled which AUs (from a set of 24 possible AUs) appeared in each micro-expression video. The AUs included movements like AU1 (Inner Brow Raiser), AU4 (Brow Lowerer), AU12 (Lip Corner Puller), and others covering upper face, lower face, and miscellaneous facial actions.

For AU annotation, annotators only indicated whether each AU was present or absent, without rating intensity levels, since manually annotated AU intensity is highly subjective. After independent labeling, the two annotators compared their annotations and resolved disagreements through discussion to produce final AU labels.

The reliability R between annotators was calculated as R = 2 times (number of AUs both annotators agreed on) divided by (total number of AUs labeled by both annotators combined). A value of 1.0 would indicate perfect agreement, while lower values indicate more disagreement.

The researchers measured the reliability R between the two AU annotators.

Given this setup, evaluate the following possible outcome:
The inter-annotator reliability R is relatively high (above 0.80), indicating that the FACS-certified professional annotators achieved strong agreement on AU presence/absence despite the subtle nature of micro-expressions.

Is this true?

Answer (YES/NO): YES